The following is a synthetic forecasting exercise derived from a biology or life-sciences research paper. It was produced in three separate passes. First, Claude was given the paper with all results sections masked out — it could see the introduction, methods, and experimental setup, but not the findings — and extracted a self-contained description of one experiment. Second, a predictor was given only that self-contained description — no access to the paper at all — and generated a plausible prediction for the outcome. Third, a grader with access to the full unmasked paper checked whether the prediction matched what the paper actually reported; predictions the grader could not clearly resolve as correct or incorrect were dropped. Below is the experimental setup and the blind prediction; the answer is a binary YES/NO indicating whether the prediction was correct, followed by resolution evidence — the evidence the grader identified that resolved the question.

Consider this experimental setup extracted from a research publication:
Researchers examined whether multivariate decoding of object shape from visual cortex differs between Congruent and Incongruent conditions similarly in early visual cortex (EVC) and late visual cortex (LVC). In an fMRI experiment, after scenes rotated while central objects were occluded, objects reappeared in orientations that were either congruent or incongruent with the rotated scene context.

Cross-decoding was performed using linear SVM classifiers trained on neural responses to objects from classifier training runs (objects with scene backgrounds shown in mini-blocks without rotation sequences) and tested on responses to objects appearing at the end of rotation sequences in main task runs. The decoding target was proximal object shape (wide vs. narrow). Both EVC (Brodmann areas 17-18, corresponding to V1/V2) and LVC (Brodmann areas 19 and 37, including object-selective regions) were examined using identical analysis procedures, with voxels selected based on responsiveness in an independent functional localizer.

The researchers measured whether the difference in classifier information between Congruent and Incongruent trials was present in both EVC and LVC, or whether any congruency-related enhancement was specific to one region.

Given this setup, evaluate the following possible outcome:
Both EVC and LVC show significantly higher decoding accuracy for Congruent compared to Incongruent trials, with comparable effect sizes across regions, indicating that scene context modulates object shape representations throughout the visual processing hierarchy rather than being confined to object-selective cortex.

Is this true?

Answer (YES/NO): NO